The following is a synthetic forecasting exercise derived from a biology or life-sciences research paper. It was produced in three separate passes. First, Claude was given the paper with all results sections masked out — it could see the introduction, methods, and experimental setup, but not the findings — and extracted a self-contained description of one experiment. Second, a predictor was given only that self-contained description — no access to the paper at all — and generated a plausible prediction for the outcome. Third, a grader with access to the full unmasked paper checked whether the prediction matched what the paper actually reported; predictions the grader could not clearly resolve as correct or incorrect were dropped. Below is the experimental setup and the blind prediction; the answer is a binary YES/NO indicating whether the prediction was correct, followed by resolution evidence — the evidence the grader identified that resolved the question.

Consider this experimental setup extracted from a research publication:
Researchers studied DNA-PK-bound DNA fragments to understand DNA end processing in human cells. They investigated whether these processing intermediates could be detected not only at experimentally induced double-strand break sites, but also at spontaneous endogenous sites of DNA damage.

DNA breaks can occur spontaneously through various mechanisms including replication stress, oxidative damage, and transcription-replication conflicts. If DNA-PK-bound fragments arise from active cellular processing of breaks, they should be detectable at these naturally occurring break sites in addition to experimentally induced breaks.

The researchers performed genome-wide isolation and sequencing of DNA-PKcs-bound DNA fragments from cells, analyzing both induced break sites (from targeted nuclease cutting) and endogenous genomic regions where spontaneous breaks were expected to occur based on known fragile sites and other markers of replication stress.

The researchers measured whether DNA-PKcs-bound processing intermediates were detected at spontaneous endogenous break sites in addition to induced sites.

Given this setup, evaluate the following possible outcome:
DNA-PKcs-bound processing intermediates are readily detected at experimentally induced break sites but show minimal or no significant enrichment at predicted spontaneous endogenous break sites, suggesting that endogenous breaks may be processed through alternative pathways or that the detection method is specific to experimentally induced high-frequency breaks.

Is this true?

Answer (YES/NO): NO